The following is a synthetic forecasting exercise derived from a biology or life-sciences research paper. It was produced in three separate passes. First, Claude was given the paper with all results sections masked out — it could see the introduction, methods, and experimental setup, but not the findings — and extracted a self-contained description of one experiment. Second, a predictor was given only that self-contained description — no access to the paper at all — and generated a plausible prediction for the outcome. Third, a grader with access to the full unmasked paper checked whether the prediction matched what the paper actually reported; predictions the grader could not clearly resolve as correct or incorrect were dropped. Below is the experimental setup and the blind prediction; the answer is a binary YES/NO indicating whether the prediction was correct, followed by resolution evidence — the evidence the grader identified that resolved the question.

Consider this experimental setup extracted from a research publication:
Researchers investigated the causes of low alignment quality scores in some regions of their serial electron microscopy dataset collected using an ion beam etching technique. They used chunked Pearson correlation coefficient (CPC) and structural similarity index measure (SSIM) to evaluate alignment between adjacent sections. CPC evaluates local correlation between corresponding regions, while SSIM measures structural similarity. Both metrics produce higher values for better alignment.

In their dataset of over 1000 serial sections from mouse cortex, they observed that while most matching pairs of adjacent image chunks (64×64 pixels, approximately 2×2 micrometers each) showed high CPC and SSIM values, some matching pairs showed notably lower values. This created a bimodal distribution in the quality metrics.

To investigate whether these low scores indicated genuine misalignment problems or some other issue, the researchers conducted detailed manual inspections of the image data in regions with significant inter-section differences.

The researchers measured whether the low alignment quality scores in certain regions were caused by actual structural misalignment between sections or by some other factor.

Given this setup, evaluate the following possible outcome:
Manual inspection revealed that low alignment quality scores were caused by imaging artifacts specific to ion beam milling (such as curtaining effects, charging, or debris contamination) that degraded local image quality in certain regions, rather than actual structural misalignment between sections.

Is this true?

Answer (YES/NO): NO